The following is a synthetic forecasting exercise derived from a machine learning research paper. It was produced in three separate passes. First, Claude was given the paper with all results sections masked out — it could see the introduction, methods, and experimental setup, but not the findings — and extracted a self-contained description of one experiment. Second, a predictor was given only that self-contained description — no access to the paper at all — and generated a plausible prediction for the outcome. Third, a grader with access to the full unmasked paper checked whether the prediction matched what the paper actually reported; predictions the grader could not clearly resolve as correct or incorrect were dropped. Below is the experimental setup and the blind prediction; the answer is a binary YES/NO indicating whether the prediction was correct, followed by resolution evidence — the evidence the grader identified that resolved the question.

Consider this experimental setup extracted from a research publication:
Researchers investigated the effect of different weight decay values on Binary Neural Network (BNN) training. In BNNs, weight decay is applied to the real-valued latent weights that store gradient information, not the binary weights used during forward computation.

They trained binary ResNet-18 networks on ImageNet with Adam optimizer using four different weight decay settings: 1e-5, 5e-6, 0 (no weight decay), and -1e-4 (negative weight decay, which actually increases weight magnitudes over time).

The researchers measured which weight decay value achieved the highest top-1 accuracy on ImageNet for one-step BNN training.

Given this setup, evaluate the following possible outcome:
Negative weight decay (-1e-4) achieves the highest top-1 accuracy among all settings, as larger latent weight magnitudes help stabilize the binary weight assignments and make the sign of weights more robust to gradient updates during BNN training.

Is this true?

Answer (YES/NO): NO